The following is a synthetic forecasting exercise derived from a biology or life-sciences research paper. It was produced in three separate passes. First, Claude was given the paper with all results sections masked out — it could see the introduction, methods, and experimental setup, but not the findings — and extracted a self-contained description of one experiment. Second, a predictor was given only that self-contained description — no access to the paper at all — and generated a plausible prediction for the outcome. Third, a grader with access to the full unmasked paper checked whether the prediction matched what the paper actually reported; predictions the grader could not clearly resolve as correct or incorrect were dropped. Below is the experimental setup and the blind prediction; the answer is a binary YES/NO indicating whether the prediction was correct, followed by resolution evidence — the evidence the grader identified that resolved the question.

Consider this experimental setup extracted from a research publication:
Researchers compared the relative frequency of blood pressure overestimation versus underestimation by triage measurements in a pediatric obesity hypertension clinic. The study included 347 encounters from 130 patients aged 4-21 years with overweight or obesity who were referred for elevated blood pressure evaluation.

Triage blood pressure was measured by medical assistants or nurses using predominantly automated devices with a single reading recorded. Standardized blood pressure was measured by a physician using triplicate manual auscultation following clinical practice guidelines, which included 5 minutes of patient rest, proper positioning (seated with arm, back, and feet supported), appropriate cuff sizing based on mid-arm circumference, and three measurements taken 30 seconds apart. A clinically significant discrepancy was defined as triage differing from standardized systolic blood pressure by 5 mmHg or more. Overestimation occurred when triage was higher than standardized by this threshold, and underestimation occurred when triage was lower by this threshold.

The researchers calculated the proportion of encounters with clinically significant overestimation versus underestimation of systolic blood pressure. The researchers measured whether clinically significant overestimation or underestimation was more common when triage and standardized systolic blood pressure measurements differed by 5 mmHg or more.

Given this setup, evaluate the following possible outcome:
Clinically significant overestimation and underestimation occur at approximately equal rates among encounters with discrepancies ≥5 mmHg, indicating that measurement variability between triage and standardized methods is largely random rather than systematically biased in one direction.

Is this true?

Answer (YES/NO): NO